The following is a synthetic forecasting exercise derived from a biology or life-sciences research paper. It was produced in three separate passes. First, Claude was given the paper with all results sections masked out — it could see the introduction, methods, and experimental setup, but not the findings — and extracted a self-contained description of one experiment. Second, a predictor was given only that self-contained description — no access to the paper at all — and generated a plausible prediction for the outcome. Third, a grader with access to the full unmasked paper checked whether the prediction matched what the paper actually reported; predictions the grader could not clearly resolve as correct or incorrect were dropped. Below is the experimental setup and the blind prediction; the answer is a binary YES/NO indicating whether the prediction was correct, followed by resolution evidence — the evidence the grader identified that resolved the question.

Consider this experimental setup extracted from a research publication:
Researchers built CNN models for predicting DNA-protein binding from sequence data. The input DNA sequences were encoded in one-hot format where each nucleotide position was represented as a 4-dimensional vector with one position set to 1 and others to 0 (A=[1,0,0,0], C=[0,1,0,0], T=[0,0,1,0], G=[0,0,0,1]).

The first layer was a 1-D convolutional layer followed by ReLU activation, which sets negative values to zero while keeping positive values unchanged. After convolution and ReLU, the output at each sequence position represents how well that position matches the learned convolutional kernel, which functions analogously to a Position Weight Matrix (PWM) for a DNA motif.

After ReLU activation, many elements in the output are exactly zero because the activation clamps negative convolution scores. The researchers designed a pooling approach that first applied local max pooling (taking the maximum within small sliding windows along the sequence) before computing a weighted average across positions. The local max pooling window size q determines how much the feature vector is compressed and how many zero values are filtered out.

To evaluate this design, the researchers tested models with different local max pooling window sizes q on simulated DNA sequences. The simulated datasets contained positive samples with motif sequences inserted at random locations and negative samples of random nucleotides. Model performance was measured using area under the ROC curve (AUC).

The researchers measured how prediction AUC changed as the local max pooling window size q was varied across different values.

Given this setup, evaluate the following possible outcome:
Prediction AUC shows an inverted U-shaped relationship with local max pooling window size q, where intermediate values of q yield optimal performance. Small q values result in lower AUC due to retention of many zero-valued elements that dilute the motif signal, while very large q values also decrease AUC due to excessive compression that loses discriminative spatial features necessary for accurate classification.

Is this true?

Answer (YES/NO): NO